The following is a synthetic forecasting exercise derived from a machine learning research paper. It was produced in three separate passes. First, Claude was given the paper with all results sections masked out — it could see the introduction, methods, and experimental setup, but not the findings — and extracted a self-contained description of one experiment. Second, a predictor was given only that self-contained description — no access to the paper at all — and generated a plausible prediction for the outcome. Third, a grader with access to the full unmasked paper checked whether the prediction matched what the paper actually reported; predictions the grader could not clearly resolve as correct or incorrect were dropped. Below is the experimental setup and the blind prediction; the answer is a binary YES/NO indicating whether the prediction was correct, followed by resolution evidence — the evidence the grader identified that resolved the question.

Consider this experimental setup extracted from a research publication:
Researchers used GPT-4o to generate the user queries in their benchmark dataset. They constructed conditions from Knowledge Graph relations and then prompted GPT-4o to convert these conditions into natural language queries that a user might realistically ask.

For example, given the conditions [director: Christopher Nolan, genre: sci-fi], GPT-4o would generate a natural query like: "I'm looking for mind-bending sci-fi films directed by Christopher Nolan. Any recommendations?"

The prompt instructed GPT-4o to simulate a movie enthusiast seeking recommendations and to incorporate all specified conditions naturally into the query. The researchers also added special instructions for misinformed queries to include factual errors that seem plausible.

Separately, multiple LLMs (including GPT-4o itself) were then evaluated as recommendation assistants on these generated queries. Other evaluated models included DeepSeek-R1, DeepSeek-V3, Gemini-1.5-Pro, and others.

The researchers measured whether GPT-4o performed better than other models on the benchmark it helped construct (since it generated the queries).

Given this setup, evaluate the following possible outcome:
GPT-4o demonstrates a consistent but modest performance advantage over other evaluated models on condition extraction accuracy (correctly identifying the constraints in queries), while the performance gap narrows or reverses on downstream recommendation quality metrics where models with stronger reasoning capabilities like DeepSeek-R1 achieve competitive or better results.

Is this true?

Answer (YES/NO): NO